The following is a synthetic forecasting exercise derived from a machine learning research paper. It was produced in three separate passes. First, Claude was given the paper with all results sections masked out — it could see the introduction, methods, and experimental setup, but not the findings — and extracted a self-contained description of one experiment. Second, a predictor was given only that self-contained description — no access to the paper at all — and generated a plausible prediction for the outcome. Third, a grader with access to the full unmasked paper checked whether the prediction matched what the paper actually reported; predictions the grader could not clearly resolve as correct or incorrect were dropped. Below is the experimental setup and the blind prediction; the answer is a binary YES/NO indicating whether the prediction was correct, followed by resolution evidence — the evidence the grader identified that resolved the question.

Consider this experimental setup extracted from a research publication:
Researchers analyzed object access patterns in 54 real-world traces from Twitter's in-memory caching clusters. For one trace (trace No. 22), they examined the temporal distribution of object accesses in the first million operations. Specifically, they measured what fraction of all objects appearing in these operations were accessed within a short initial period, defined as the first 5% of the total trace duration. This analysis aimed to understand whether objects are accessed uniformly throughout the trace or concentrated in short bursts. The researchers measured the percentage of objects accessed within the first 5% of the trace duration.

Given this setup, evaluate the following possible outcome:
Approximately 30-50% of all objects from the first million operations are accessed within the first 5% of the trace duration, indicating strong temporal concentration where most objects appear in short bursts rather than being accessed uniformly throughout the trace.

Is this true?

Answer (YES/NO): NO